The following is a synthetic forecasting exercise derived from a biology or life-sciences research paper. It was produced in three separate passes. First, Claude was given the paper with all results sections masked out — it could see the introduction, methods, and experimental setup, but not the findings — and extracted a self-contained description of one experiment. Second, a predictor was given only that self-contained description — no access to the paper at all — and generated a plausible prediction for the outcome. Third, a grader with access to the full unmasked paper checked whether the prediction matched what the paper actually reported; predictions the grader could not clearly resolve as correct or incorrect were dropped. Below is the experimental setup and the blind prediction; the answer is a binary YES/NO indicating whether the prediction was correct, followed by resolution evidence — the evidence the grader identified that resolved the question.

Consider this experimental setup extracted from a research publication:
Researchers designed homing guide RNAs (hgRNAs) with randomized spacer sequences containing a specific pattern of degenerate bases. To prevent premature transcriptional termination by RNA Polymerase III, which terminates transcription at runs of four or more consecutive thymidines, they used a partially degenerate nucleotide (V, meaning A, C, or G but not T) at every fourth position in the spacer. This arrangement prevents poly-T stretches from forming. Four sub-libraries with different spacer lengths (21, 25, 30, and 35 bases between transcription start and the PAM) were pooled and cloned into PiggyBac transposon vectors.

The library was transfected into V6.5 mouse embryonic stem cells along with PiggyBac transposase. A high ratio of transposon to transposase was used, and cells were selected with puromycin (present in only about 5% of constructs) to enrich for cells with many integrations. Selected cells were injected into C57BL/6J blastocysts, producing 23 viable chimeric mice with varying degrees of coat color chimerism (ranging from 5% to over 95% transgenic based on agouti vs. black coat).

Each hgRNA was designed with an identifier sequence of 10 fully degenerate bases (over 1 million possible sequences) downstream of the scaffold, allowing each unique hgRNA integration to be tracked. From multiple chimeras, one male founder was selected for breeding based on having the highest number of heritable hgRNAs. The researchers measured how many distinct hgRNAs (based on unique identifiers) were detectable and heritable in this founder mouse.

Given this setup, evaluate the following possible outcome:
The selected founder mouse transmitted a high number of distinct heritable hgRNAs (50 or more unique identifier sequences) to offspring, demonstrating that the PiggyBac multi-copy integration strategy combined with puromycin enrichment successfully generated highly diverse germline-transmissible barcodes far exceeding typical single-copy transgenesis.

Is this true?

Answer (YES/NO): YES